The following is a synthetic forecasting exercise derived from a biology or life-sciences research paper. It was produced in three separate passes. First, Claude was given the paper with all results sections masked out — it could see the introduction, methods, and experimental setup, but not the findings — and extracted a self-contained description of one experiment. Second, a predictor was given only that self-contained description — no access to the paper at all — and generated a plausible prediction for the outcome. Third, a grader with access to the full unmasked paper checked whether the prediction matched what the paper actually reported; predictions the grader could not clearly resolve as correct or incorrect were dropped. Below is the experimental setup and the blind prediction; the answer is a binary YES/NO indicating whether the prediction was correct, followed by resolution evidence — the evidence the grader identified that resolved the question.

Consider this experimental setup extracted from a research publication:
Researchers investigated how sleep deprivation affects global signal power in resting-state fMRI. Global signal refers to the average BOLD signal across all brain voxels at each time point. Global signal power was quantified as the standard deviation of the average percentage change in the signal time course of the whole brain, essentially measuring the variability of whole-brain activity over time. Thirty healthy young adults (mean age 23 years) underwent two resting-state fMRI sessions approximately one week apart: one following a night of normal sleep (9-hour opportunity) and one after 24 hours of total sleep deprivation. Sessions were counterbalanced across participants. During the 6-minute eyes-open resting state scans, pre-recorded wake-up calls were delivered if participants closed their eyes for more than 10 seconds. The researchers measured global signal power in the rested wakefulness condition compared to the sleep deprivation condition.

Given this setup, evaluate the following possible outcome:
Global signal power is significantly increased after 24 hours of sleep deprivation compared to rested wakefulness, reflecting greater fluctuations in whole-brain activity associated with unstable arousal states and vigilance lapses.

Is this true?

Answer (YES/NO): YES